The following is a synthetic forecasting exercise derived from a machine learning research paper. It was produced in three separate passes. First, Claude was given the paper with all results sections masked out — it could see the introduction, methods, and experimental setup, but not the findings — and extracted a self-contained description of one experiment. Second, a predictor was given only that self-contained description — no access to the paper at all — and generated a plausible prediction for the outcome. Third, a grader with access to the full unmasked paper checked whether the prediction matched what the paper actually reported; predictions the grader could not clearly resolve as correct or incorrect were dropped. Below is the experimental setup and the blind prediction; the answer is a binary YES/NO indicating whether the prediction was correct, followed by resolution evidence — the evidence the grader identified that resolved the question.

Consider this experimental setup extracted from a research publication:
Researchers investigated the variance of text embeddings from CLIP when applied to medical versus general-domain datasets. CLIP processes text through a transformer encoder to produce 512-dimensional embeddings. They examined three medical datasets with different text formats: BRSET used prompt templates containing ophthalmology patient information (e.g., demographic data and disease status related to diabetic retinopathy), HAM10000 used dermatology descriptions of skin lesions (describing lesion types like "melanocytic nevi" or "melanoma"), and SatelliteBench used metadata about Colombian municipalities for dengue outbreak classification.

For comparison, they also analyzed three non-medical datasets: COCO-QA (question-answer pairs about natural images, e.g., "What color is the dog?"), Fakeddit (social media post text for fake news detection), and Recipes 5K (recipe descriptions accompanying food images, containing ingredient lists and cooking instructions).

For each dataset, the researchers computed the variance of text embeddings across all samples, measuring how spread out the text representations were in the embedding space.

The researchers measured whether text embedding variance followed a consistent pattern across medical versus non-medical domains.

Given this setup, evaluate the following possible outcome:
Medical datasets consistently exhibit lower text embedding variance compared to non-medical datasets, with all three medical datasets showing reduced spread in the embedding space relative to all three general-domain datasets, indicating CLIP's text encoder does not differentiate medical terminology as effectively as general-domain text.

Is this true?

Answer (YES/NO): NO